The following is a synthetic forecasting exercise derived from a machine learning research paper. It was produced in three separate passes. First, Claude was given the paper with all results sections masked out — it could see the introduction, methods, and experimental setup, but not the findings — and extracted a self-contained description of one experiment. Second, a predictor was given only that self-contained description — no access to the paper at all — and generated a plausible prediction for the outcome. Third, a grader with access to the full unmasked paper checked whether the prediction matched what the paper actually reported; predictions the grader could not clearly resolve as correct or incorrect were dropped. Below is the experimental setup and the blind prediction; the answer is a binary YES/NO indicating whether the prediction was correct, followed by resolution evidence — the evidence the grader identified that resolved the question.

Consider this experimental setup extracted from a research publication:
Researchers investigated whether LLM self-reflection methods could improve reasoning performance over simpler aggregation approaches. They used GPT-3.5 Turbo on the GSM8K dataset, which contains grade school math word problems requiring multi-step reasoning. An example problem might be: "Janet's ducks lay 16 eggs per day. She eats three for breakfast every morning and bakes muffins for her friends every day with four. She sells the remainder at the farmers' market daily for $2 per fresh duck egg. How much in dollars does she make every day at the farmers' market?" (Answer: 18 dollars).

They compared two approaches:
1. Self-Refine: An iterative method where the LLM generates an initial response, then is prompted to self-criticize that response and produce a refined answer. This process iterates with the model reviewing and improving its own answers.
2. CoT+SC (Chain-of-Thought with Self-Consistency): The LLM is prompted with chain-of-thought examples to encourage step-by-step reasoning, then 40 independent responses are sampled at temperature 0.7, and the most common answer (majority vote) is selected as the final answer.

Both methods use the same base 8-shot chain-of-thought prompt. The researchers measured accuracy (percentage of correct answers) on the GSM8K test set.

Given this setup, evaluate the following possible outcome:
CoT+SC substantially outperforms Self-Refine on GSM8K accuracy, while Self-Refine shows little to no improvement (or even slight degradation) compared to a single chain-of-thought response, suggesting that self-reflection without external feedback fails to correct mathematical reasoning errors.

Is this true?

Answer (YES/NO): YES